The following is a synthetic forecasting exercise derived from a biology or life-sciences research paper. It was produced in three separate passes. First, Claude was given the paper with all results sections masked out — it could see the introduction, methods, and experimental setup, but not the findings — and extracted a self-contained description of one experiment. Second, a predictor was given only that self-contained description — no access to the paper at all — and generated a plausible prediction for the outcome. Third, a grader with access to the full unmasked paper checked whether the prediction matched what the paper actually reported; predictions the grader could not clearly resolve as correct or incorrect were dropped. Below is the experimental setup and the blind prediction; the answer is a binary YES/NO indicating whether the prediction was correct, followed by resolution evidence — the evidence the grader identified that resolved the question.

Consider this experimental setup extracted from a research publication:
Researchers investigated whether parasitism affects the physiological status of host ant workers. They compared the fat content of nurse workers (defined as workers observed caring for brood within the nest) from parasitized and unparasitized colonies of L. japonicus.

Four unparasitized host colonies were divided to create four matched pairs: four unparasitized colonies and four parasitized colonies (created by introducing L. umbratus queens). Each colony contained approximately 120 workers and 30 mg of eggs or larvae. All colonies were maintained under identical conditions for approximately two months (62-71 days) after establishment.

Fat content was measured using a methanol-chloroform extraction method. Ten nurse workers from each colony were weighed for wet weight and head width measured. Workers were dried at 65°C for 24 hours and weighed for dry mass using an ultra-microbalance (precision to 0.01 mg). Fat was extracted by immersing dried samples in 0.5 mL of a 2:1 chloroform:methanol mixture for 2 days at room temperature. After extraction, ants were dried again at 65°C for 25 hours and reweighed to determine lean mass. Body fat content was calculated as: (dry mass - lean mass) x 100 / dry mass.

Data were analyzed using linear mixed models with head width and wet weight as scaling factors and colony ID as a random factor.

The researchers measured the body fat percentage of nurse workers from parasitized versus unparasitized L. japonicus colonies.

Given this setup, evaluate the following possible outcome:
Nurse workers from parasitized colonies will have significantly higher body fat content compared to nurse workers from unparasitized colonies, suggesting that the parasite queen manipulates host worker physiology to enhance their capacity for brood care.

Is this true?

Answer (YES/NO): NO